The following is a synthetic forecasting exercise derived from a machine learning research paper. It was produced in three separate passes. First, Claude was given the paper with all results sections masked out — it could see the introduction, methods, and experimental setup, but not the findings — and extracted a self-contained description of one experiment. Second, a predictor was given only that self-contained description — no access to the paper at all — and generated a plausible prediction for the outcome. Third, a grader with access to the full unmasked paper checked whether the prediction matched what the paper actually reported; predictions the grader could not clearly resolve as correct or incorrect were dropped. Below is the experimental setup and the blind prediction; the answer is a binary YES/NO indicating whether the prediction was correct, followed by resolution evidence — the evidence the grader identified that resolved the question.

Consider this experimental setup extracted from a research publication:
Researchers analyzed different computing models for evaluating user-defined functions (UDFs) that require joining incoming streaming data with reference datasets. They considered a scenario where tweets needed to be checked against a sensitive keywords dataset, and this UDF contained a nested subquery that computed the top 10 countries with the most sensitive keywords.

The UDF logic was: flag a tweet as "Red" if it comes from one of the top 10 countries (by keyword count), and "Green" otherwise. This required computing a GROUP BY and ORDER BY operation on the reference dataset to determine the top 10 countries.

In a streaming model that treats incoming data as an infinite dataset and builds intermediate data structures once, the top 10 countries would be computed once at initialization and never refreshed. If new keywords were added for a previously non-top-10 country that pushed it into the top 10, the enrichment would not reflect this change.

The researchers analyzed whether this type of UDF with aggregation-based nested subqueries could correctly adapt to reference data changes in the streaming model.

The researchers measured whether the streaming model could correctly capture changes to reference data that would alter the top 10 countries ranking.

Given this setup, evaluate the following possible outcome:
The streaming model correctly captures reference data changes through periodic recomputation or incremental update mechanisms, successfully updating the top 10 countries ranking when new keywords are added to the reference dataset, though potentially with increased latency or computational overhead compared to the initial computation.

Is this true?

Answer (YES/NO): NO